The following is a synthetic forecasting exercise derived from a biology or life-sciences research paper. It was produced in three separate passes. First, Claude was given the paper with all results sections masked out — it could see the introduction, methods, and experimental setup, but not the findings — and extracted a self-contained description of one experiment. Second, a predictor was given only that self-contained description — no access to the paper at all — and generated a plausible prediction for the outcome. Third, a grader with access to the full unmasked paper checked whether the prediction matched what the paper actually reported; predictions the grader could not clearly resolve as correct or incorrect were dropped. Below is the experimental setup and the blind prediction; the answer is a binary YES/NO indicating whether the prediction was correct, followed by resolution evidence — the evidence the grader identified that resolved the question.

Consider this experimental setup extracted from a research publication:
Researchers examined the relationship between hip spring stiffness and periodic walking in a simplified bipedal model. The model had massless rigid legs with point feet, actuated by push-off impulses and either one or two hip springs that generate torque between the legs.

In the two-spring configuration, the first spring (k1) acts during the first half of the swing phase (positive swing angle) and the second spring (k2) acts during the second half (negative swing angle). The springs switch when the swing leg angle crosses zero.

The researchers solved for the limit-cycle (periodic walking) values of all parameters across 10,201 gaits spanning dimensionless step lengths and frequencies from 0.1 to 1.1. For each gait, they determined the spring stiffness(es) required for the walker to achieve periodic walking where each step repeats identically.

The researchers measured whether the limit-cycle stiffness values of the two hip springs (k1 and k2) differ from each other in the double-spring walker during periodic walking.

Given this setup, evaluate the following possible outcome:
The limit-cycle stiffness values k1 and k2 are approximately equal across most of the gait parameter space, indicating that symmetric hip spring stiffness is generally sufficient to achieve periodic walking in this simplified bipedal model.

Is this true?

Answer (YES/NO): YES